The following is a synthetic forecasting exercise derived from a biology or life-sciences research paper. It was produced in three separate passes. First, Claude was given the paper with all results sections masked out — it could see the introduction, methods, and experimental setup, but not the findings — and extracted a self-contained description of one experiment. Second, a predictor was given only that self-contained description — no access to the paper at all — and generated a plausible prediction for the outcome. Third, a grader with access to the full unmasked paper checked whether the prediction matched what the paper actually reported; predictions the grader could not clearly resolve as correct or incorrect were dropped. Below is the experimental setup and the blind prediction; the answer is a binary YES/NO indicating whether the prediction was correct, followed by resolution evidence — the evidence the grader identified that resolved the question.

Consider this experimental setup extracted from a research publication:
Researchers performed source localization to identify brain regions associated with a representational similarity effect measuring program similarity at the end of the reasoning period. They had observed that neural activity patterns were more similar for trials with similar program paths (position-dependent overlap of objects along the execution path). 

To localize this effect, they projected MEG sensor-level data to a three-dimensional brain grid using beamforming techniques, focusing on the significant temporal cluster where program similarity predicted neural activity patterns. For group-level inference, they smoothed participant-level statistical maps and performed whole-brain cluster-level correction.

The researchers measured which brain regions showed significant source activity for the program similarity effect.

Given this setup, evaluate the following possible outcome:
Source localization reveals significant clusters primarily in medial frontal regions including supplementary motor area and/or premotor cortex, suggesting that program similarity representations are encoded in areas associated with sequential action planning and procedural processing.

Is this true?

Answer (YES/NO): NO